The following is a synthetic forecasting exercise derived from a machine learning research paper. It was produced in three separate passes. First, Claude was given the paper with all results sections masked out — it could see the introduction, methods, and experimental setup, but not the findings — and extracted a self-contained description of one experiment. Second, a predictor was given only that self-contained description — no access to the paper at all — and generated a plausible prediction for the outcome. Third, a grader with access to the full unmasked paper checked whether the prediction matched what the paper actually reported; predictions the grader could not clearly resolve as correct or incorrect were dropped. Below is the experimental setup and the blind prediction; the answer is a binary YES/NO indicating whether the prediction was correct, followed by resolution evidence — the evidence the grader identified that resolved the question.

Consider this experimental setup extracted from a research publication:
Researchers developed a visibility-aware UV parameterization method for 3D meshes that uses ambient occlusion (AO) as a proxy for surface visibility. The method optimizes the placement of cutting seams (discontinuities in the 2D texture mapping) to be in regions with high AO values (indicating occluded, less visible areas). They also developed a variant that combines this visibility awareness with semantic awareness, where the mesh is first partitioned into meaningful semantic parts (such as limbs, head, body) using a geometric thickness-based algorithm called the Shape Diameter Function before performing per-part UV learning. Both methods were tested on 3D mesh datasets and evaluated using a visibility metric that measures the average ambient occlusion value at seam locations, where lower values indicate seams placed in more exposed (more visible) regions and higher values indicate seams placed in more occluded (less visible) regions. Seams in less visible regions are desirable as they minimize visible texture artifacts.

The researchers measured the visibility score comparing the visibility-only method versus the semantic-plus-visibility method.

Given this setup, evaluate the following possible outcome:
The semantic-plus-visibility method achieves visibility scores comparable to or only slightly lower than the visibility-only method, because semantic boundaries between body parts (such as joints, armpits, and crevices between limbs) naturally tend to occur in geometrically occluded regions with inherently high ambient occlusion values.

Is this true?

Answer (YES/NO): NO